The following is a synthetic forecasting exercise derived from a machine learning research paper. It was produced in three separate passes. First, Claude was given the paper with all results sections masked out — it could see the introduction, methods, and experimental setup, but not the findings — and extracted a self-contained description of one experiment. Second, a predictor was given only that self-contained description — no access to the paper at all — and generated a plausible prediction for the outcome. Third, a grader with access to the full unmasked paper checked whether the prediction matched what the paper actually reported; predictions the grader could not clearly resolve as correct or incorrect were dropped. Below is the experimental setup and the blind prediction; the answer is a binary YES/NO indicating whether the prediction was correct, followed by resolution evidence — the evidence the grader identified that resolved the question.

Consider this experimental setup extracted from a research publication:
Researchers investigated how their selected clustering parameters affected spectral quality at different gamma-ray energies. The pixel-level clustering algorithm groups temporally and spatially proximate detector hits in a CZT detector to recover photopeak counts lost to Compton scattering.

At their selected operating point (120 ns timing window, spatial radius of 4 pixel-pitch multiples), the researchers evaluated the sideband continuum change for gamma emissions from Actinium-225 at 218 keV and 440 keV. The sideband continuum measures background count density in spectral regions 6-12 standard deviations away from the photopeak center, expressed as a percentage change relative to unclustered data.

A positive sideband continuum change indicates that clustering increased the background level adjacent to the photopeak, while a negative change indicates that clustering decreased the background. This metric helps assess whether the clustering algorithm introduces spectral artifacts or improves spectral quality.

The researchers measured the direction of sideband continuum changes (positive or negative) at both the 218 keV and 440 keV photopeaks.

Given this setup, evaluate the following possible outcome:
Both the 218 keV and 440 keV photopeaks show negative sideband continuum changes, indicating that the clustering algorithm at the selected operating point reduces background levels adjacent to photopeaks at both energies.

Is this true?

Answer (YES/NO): NO